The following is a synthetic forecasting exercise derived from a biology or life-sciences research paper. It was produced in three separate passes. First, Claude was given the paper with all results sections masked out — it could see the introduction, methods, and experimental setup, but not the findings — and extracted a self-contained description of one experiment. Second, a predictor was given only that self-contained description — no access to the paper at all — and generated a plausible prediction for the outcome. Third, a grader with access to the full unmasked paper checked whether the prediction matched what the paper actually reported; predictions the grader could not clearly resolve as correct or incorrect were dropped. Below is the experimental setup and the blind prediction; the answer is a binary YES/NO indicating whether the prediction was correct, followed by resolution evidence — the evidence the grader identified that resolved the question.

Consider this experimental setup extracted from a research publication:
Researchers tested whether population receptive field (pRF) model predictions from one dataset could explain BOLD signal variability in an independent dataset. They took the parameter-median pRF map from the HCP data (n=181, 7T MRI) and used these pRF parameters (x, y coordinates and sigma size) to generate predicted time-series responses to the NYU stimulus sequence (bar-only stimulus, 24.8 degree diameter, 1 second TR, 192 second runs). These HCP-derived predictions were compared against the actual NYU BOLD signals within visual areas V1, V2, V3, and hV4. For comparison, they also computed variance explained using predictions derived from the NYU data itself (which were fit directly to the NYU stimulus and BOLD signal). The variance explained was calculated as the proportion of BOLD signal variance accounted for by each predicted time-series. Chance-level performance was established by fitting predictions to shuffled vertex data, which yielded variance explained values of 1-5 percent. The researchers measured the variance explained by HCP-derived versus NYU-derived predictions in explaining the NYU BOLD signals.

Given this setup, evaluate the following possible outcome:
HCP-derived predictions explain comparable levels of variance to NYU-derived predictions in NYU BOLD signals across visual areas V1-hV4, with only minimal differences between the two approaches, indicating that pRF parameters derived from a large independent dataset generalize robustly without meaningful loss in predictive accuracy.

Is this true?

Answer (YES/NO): NO